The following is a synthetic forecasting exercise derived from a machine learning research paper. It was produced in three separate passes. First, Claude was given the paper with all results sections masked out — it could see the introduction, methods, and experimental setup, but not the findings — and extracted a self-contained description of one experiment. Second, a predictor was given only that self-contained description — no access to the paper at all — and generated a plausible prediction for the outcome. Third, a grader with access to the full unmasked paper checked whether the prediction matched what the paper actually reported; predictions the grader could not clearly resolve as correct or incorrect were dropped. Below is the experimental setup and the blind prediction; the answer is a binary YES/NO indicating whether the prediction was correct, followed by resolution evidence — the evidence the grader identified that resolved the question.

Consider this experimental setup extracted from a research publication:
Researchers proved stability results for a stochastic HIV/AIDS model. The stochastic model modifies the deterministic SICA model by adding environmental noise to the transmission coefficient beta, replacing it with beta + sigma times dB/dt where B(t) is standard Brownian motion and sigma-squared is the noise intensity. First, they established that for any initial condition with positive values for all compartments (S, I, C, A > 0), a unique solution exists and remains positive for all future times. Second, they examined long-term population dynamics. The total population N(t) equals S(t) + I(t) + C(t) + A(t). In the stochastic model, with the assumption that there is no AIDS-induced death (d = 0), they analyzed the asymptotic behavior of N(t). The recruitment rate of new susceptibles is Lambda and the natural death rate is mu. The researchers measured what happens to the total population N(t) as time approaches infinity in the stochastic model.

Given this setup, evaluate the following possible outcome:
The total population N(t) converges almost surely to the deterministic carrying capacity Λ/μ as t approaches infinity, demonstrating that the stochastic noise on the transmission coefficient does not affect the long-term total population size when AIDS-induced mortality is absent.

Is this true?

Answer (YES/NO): YES